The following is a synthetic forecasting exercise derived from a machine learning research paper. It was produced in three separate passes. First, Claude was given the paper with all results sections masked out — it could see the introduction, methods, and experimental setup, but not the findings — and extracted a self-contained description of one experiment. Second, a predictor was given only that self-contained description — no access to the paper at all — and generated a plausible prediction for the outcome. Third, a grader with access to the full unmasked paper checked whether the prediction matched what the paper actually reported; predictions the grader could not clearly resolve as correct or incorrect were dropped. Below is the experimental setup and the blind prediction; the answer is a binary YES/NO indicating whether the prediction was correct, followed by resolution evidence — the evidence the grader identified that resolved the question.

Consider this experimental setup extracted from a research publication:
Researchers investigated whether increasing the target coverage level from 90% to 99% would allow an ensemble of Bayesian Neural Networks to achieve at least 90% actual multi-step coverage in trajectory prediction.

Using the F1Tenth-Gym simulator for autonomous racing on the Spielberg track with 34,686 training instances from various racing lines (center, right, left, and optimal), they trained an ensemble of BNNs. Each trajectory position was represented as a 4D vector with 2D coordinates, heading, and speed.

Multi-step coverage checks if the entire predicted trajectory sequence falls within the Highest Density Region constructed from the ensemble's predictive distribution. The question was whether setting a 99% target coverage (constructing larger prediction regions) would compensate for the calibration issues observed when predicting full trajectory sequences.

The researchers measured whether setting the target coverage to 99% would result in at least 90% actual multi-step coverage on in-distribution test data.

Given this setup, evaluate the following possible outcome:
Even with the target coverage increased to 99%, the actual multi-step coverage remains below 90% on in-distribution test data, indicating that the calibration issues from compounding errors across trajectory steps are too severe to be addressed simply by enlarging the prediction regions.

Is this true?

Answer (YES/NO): NO